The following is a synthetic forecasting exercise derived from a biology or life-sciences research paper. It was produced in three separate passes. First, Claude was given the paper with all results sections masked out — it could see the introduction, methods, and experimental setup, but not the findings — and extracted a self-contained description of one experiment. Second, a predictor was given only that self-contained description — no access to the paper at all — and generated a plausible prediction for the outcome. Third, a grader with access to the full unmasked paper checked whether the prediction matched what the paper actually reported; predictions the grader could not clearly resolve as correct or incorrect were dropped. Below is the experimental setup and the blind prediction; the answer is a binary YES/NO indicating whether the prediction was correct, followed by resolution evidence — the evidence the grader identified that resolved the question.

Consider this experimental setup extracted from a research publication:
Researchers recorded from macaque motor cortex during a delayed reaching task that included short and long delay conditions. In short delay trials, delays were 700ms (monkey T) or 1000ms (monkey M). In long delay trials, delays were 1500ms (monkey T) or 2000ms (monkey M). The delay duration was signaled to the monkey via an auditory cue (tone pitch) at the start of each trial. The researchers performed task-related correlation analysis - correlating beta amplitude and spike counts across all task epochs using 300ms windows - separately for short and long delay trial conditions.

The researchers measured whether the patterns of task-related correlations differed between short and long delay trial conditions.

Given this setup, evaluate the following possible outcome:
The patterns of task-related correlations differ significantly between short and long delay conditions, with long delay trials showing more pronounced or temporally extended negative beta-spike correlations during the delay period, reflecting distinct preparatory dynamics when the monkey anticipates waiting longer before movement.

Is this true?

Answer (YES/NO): NO